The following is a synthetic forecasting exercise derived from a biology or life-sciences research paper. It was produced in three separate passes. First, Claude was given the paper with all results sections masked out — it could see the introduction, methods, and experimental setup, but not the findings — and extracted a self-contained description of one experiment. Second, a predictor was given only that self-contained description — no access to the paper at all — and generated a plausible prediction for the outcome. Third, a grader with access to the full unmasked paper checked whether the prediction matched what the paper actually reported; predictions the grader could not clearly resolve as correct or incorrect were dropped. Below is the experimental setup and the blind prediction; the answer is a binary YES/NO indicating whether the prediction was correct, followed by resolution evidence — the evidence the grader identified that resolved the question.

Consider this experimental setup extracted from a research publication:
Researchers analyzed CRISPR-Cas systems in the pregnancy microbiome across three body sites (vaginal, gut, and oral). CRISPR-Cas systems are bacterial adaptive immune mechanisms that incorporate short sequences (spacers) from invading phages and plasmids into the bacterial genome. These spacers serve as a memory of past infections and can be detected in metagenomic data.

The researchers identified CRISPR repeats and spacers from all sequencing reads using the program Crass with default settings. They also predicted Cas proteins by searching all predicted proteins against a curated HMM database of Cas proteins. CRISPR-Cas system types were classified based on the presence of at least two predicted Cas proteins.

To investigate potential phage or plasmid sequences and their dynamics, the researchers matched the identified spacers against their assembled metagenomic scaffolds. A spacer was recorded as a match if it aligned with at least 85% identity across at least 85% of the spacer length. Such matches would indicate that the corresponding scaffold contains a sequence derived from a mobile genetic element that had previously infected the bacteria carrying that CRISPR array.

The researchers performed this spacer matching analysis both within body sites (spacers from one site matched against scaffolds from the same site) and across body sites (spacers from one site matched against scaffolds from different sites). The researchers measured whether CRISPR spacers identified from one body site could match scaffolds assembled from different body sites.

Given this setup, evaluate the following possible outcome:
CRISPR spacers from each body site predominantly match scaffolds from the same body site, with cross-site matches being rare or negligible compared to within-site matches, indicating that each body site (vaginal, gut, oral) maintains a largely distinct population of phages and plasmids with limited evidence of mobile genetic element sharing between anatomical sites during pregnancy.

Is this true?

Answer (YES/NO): NO